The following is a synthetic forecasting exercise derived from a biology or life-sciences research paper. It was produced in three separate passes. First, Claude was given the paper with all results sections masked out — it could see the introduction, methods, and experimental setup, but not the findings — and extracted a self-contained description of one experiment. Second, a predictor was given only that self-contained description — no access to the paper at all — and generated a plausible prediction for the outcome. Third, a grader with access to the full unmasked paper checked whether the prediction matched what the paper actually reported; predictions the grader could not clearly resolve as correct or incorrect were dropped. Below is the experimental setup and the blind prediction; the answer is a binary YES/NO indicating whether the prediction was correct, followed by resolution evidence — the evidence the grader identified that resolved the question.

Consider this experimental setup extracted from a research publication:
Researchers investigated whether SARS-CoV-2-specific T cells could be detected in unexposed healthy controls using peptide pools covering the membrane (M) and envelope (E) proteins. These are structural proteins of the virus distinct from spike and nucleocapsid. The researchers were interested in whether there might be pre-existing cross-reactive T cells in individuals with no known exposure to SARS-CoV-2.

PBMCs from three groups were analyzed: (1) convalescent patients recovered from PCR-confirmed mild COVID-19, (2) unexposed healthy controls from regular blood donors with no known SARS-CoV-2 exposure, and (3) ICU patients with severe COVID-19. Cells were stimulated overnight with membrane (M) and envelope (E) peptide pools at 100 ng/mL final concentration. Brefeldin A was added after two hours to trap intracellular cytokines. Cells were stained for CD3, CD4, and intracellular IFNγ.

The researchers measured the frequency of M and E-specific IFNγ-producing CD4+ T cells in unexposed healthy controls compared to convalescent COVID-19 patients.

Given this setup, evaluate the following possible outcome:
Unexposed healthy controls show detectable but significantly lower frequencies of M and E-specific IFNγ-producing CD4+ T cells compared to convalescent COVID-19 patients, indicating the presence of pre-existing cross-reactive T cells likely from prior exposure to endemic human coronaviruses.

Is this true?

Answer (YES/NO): NO